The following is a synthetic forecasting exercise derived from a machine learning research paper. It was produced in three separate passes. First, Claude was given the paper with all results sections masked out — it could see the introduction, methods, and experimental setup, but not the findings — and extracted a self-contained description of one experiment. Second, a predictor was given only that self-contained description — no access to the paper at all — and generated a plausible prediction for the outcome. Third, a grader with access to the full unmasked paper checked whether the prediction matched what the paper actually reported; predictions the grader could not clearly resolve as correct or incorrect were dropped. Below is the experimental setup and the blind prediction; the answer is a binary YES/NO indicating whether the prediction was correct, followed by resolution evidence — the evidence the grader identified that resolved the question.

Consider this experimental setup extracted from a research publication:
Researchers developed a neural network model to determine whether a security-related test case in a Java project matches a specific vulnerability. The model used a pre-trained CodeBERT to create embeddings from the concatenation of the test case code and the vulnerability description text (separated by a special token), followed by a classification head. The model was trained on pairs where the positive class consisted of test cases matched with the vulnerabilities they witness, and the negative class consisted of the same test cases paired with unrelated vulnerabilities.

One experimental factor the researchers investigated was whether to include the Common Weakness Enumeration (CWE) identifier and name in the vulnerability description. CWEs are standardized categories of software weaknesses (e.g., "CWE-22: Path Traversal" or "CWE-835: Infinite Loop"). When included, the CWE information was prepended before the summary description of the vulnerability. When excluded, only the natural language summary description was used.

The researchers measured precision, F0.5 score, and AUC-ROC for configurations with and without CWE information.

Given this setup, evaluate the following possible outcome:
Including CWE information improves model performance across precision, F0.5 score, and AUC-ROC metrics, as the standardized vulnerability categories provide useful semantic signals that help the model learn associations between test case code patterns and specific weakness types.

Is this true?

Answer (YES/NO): NO